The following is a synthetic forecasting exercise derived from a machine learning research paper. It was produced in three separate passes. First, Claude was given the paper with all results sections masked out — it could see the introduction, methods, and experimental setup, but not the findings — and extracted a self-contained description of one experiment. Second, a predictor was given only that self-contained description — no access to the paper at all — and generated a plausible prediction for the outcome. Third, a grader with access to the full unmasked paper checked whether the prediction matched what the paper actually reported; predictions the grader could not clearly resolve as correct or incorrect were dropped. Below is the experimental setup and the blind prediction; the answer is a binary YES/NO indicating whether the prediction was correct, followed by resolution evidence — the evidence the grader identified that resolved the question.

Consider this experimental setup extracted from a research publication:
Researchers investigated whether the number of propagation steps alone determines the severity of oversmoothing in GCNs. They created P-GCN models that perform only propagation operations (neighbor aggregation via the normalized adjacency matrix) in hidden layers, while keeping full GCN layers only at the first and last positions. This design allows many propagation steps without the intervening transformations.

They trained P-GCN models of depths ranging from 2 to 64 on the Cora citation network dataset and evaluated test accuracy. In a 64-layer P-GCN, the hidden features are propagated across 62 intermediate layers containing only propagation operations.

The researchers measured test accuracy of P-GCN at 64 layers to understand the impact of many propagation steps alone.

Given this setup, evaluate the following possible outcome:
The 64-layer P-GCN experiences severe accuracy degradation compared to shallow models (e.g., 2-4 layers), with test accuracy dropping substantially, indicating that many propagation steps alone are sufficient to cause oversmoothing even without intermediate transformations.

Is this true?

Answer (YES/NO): NO